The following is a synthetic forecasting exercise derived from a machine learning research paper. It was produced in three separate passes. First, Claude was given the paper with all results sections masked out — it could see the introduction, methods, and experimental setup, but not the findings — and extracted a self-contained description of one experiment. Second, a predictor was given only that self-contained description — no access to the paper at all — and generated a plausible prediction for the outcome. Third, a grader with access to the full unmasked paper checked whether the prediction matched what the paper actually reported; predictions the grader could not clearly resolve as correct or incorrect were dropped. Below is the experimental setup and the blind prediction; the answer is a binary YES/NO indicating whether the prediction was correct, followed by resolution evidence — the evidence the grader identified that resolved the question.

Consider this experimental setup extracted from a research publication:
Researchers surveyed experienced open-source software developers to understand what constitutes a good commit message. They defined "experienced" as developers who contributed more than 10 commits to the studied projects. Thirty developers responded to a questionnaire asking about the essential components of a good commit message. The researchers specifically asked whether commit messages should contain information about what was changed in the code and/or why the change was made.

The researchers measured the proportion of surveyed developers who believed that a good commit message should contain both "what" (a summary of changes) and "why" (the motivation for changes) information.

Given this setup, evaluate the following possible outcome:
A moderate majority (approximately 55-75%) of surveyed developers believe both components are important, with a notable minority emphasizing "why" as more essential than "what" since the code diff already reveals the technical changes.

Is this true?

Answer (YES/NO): NO